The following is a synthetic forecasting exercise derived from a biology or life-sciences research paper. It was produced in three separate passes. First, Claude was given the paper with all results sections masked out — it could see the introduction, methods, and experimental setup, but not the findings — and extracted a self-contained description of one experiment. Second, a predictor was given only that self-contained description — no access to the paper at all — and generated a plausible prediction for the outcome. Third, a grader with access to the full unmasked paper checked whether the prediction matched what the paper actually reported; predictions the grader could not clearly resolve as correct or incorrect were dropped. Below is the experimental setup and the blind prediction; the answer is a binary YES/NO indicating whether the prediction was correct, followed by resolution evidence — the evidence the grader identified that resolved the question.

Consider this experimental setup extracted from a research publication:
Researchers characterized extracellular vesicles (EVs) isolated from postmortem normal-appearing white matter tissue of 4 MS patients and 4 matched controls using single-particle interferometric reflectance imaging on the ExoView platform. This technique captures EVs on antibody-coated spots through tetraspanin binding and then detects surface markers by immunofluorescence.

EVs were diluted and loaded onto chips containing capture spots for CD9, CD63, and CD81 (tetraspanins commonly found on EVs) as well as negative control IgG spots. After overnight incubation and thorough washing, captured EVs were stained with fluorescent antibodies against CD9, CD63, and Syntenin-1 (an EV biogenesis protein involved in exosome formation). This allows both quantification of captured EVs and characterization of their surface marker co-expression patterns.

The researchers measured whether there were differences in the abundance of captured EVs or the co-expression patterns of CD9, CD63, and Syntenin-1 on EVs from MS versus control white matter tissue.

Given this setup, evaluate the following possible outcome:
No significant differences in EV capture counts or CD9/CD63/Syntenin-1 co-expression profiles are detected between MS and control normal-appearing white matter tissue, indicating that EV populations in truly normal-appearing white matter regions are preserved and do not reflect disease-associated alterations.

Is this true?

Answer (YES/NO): NO